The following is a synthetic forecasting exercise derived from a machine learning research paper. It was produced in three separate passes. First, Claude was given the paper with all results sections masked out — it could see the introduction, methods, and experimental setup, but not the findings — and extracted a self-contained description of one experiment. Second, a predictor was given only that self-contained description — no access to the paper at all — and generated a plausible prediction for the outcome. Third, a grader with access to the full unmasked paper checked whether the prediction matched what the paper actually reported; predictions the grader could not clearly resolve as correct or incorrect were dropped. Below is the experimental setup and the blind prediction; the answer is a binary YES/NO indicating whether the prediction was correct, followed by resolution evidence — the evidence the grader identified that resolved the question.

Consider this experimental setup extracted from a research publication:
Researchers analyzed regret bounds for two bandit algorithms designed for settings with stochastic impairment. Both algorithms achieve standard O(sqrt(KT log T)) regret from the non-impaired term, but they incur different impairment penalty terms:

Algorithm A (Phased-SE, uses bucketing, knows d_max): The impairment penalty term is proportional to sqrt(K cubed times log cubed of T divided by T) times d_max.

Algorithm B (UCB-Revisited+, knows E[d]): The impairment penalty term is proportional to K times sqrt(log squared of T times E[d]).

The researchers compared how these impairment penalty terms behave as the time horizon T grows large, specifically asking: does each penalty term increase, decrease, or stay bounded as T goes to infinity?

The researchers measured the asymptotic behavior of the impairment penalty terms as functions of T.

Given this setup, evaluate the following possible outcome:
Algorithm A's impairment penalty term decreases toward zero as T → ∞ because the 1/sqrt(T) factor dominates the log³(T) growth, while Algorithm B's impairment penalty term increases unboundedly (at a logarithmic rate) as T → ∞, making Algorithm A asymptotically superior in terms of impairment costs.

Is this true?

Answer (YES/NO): YES